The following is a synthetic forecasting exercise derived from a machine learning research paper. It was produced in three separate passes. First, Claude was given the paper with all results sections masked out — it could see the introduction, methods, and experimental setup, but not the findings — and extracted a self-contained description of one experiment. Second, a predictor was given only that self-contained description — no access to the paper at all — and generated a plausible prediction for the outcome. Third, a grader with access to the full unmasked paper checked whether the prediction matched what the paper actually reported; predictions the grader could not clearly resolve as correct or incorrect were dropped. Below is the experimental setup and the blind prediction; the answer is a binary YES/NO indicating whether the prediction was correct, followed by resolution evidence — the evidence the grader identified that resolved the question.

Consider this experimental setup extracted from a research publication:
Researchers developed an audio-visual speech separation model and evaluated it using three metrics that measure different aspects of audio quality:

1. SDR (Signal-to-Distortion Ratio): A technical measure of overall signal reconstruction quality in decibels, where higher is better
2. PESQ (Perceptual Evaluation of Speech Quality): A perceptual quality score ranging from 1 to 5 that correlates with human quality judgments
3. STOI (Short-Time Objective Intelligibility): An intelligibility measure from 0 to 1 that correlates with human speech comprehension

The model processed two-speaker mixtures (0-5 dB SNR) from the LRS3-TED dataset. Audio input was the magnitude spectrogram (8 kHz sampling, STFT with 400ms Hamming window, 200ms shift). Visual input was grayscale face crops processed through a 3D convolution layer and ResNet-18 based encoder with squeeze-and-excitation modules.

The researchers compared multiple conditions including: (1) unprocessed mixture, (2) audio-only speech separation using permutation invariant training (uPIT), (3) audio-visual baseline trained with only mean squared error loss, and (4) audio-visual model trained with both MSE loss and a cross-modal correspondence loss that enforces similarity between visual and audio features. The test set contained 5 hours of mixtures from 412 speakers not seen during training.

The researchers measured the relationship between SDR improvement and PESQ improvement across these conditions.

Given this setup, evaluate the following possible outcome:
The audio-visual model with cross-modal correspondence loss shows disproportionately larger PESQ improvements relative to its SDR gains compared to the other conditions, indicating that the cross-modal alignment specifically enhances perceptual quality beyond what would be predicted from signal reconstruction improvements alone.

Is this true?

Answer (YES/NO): NO